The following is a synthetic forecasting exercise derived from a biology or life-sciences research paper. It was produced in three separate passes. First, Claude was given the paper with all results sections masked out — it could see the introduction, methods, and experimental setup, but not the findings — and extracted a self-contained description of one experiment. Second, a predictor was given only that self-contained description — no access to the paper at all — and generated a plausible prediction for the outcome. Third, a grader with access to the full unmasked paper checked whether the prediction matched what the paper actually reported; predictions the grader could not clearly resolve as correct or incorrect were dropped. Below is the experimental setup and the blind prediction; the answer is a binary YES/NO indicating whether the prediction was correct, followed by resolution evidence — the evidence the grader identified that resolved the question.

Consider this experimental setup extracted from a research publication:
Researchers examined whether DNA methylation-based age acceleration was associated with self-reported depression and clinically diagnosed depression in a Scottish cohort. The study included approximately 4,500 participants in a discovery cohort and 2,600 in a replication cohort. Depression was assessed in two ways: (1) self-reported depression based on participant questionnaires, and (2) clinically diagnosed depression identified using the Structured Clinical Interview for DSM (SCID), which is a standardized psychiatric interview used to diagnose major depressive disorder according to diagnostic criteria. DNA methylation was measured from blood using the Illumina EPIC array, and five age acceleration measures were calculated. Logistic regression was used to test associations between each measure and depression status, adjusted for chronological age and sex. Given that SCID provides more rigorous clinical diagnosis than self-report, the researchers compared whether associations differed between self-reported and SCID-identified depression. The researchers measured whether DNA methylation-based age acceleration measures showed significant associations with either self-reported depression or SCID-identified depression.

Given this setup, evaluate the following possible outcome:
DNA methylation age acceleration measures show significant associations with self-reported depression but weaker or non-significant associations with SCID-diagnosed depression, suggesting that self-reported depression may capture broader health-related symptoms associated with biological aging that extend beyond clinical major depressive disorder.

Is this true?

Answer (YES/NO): NO